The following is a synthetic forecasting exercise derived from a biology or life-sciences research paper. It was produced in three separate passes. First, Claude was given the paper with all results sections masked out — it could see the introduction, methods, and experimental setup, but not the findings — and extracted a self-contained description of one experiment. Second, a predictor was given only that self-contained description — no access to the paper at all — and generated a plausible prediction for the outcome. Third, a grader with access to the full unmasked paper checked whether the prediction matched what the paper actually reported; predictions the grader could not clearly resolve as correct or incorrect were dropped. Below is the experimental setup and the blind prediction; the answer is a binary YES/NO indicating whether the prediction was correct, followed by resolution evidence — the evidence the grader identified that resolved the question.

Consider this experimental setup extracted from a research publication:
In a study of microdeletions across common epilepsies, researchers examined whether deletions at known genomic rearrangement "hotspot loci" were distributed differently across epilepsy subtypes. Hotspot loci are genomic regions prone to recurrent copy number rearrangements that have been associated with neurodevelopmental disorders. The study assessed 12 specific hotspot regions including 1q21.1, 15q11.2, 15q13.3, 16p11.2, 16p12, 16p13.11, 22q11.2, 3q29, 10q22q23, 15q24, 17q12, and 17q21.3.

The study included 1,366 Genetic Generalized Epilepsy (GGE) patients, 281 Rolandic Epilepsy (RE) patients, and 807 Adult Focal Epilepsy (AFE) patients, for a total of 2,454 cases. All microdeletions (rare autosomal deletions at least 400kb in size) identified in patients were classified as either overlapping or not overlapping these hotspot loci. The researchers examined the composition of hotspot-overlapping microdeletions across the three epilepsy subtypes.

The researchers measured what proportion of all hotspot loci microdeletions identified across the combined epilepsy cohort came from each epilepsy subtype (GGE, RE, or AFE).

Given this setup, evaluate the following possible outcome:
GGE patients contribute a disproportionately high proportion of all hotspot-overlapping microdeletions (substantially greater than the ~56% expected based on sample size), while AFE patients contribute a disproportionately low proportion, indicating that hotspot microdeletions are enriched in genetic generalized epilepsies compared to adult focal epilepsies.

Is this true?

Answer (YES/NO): YES